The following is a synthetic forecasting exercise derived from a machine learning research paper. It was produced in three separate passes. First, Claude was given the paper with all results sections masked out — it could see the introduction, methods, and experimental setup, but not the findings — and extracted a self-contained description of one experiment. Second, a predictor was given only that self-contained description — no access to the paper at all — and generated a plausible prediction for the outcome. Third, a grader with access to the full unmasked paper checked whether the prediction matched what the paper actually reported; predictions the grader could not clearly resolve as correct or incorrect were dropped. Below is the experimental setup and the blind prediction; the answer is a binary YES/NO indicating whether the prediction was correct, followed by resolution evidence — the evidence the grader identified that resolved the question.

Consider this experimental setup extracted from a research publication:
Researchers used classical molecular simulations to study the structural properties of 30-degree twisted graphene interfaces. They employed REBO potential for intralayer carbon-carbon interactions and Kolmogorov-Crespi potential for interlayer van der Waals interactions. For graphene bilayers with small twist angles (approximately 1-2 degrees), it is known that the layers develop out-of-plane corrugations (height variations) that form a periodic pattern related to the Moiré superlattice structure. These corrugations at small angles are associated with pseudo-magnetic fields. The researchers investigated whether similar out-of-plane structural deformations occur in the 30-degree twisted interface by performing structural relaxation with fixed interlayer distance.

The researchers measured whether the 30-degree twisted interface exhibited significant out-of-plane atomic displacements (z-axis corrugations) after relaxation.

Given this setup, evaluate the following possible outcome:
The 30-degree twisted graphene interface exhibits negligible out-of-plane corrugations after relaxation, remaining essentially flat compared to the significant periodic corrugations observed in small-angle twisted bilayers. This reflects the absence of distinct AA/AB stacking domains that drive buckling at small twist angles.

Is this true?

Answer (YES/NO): YES